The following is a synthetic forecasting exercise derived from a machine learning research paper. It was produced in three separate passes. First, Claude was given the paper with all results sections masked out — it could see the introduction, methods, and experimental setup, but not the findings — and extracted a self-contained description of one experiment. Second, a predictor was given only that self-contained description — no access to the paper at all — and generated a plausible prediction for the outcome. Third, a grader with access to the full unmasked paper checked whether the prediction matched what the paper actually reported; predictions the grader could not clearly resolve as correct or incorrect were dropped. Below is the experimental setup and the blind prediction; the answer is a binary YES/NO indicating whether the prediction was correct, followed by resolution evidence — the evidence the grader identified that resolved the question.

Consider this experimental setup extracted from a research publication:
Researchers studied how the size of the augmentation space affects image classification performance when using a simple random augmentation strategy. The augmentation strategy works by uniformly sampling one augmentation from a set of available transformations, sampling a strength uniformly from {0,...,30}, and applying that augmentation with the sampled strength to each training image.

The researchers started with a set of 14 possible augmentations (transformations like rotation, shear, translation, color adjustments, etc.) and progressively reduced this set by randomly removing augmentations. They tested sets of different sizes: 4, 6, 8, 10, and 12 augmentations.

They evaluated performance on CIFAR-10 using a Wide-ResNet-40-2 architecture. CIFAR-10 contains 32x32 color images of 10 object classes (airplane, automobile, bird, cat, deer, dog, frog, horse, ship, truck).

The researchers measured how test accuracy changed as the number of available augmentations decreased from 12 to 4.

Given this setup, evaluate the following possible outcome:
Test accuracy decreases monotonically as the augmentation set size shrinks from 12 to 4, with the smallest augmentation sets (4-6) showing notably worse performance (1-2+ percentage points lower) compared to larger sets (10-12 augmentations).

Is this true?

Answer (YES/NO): NO